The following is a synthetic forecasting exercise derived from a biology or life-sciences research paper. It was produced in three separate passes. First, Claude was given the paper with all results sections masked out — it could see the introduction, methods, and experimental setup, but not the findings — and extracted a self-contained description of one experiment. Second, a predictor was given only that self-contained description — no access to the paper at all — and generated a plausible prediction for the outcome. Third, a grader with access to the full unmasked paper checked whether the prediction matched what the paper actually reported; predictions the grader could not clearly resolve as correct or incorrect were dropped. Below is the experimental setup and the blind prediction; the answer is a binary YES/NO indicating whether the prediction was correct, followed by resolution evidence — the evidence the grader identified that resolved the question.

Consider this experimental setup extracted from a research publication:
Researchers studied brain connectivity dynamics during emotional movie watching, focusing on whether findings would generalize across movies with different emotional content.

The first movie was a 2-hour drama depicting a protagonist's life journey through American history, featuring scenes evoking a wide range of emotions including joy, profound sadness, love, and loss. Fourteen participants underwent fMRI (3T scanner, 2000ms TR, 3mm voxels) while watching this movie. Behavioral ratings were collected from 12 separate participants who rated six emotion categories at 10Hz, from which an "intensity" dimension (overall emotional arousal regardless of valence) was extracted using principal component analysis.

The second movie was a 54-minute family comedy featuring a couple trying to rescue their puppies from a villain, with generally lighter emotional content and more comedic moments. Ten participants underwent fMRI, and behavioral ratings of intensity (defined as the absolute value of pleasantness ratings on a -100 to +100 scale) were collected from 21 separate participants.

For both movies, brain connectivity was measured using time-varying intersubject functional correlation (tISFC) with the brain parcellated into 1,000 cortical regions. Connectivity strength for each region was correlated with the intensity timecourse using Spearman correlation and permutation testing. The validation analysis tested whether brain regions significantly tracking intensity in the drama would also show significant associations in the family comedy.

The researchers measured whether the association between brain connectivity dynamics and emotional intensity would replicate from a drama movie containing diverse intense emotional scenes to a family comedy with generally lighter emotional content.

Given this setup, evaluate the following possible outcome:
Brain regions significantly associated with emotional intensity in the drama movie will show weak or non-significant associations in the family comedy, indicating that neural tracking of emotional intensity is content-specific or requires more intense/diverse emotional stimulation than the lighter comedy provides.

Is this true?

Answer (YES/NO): NO